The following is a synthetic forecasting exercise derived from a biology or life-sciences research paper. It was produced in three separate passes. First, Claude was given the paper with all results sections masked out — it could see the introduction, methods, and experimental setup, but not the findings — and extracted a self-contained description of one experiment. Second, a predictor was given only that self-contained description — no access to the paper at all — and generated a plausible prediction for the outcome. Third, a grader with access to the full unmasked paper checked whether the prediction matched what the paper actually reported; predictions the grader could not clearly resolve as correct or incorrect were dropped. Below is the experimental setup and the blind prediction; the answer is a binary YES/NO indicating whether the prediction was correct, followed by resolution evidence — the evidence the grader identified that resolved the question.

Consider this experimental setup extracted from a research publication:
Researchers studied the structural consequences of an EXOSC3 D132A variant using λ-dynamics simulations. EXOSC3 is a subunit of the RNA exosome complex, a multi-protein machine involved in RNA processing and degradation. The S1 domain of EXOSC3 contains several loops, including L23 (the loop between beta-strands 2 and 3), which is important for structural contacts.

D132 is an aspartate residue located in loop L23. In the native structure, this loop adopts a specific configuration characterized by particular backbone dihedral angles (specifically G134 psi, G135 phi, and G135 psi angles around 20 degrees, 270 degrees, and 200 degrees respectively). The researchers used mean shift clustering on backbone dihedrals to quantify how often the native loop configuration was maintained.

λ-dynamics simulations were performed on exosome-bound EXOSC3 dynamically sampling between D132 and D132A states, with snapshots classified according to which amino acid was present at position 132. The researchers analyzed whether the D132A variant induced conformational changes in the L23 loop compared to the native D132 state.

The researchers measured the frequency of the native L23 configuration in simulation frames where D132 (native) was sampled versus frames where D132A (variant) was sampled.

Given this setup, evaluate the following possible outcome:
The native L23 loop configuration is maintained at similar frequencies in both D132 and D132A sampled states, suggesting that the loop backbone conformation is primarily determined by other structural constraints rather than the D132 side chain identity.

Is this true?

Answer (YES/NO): NO